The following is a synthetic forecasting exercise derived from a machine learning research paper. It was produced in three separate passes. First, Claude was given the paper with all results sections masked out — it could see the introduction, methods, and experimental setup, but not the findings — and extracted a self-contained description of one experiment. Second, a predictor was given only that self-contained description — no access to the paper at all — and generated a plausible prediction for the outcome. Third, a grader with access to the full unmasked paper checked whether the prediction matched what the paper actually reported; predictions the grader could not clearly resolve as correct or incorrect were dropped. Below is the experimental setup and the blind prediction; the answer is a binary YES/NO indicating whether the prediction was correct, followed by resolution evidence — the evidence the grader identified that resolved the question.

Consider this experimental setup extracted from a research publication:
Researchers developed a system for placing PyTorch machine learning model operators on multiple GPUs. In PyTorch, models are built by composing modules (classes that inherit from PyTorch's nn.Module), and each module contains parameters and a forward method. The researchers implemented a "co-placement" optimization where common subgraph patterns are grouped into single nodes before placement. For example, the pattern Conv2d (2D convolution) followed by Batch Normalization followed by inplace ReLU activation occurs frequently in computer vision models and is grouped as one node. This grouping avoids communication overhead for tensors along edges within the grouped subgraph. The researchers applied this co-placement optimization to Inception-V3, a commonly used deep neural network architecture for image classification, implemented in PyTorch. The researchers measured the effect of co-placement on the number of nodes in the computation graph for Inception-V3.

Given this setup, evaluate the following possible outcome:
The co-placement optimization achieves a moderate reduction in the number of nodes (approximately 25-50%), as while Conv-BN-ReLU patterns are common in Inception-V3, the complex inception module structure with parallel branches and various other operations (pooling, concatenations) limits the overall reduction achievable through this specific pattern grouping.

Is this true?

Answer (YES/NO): NO